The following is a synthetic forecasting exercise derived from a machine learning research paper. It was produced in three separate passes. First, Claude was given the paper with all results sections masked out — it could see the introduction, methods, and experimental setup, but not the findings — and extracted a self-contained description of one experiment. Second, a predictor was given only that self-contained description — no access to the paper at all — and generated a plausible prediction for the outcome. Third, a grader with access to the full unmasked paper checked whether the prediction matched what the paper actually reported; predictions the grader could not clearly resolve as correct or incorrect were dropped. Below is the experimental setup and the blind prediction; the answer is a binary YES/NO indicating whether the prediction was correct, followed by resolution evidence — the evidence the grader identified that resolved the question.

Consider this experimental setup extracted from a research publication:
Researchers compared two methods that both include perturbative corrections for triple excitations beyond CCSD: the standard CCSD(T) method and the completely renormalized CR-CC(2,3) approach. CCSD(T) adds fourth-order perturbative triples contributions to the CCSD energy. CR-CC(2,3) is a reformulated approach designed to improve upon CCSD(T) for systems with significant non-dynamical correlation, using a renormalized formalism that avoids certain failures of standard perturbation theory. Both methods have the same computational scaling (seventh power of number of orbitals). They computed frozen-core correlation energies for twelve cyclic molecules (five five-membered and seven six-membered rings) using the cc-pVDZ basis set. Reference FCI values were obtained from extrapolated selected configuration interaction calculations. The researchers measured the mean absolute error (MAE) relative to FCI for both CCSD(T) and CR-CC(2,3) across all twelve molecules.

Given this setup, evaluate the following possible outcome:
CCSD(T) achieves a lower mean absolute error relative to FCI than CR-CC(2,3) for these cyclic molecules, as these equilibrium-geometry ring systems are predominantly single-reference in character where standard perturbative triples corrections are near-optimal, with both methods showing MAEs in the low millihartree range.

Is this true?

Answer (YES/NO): YES